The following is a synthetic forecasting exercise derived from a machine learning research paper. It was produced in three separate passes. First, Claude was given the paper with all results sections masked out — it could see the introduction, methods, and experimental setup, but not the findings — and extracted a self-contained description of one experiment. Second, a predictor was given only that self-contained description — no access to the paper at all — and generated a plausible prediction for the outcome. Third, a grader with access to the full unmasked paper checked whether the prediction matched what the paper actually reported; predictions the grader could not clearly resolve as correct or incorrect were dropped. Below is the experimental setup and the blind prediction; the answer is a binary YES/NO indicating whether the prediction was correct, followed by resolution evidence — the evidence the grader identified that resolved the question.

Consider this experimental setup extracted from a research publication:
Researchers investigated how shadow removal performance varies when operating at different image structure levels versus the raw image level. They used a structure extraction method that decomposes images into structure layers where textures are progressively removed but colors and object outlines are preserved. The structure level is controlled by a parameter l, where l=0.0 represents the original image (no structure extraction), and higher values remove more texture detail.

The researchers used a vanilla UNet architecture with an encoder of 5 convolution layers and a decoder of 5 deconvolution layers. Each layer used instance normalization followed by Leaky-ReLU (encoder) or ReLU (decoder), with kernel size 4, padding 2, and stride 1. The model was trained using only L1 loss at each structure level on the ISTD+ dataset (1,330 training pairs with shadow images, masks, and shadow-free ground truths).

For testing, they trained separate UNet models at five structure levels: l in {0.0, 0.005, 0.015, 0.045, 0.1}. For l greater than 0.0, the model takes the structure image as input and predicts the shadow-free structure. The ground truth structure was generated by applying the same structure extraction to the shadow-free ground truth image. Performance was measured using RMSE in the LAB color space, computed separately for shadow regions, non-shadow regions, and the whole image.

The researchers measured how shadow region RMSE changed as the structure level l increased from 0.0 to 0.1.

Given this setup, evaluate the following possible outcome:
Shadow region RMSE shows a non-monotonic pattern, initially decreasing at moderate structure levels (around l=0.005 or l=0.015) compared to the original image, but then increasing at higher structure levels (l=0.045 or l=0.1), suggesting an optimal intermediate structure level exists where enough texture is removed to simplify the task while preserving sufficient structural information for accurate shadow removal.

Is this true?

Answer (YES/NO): NO